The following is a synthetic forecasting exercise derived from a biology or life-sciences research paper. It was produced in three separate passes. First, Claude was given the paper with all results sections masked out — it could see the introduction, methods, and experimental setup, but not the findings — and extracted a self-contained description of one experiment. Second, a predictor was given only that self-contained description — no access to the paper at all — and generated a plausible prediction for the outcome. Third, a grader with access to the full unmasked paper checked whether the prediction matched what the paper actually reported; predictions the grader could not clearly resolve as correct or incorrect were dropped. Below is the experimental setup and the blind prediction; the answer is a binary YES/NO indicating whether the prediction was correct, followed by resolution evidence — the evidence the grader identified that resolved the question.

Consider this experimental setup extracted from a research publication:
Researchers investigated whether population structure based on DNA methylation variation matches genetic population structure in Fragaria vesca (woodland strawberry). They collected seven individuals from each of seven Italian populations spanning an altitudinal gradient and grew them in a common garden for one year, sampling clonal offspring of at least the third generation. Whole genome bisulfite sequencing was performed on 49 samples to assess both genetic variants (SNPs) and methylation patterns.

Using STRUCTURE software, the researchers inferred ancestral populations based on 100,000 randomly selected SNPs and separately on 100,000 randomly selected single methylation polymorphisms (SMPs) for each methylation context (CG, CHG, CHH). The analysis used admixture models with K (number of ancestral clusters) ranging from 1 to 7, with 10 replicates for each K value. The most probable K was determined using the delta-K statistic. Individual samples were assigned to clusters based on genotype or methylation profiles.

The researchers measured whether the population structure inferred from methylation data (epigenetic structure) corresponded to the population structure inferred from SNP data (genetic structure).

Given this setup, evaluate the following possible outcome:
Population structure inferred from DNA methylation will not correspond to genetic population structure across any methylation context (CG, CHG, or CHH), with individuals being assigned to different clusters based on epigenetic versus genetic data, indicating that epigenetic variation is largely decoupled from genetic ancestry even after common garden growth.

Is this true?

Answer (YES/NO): NO